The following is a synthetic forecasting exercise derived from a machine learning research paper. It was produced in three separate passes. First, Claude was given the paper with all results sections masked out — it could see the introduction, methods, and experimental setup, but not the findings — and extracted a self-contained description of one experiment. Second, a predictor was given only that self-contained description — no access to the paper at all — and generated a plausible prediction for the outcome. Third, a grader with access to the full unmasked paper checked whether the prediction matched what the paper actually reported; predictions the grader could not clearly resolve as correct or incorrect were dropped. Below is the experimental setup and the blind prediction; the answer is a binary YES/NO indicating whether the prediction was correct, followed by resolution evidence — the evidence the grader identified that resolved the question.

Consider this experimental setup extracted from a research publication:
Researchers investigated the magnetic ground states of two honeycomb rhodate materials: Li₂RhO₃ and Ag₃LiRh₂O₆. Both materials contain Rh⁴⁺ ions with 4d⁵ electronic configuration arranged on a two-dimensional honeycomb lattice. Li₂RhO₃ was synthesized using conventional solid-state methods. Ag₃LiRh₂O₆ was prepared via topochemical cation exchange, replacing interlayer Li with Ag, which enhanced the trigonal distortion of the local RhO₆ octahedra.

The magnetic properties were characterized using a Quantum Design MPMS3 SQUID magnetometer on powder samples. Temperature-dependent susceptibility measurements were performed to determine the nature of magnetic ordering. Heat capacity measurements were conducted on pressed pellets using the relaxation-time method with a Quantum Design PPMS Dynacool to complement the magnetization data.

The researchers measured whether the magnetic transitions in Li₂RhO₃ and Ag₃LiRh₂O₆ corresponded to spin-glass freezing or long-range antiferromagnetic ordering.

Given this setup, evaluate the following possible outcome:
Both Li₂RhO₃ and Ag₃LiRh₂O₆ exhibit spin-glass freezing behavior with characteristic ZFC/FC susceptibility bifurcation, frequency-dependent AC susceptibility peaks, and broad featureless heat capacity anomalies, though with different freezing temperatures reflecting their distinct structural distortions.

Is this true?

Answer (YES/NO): NO